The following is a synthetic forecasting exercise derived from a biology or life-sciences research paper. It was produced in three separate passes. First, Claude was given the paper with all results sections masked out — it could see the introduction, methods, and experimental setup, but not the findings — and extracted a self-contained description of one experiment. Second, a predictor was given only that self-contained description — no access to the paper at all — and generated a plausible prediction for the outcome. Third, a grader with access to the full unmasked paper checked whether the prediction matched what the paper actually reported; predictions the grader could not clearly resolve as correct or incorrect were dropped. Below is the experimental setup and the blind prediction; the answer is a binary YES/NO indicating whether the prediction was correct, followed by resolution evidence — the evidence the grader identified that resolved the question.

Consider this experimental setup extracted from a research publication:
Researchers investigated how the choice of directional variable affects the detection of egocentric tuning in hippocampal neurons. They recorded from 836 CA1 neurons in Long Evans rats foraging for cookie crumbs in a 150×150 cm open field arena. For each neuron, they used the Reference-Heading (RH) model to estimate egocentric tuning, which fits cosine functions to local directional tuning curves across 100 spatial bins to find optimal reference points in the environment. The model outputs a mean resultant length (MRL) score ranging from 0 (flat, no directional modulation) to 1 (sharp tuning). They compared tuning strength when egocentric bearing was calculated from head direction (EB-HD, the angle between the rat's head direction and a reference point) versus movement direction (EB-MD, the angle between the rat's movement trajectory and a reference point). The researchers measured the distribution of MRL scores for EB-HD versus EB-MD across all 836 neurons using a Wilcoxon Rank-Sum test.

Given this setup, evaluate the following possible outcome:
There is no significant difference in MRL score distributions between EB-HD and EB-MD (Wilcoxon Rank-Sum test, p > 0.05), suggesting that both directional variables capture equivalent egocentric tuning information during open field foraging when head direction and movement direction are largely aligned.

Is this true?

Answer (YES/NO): NO